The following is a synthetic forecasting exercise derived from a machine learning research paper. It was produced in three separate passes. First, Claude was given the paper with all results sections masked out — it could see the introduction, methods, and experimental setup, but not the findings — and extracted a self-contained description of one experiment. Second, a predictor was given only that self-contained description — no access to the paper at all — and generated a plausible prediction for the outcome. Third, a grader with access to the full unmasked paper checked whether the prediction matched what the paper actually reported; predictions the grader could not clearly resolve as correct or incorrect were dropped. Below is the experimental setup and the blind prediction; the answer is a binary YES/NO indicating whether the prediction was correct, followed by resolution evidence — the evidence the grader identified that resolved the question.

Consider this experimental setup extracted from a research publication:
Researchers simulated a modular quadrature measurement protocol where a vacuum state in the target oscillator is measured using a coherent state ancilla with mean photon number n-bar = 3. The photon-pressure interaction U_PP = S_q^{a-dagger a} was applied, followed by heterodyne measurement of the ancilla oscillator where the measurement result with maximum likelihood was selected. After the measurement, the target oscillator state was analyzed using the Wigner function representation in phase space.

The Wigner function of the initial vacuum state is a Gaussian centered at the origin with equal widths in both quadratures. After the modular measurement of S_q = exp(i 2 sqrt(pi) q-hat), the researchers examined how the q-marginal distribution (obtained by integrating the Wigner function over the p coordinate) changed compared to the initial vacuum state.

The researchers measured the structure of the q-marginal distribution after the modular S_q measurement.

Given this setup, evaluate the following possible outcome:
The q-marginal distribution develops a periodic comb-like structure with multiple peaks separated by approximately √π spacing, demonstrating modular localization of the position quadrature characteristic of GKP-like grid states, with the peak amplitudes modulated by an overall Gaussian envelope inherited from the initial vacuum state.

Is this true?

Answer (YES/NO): NO